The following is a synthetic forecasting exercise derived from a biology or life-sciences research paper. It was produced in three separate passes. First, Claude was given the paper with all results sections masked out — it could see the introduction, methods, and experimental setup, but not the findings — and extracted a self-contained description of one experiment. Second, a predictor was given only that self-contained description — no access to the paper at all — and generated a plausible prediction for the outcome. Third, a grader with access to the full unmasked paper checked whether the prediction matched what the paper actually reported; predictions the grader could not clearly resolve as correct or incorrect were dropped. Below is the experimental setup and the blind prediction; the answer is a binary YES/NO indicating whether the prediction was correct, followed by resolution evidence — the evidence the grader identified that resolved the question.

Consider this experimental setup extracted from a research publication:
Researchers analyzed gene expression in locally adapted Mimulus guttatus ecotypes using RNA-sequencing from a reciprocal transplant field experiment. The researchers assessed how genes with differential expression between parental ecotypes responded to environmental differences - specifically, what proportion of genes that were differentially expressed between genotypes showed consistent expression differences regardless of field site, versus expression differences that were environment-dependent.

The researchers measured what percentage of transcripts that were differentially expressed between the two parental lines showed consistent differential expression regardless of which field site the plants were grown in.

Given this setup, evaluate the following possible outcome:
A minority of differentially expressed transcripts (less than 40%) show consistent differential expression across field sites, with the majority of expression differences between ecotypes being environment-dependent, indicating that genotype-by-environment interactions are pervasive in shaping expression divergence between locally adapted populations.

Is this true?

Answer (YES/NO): YES